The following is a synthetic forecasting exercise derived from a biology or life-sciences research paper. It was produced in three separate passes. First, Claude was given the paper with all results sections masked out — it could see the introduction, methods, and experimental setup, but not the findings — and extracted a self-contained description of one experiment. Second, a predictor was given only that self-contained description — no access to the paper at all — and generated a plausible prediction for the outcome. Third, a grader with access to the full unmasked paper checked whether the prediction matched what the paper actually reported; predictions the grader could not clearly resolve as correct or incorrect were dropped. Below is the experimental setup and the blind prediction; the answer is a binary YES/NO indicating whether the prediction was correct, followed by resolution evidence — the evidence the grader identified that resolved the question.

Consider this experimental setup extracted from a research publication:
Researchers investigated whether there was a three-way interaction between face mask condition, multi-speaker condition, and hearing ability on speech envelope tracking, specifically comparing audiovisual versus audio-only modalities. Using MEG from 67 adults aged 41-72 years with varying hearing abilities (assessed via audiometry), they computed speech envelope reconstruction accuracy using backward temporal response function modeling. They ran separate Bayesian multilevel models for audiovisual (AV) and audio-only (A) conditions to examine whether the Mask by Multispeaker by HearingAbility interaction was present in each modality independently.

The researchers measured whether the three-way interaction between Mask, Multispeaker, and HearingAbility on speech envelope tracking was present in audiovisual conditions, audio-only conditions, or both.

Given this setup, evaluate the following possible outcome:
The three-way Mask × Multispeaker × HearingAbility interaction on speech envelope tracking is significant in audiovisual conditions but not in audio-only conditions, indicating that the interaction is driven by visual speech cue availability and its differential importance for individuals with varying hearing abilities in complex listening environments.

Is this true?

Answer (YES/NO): NO